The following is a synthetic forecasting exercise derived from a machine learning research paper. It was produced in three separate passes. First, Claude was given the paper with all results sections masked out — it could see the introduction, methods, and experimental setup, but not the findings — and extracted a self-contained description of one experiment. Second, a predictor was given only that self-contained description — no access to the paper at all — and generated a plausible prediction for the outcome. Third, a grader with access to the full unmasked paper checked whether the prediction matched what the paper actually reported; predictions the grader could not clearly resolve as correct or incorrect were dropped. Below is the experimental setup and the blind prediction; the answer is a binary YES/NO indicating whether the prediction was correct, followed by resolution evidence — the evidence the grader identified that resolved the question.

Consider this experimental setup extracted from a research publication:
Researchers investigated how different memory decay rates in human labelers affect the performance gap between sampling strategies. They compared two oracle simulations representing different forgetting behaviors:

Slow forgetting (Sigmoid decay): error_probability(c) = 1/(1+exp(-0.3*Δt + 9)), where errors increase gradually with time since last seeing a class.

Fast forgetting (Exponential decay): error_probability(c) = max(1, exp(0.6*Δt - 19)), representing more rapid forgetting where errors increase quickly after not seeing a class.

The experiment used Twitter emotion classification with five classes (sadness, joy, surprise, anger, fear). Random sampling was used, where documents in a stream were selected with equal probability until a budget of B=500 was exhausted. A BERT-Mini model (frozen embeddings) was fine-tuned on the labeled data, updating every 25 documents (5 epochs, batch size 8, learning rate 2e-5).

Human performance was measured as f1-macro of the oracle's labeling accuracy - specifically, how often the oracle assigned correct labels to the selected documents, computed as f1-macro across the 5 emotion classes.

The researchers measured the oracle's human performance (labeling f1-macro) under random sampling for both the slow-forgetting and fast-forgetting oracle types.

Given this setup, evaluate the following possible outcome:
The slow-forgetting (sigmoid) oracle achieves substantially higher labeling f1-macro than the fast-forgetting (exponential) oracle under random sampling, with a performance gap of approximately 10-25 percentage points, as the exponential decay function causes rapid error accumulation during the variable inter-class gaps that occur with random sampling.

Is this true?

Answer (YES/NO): NO